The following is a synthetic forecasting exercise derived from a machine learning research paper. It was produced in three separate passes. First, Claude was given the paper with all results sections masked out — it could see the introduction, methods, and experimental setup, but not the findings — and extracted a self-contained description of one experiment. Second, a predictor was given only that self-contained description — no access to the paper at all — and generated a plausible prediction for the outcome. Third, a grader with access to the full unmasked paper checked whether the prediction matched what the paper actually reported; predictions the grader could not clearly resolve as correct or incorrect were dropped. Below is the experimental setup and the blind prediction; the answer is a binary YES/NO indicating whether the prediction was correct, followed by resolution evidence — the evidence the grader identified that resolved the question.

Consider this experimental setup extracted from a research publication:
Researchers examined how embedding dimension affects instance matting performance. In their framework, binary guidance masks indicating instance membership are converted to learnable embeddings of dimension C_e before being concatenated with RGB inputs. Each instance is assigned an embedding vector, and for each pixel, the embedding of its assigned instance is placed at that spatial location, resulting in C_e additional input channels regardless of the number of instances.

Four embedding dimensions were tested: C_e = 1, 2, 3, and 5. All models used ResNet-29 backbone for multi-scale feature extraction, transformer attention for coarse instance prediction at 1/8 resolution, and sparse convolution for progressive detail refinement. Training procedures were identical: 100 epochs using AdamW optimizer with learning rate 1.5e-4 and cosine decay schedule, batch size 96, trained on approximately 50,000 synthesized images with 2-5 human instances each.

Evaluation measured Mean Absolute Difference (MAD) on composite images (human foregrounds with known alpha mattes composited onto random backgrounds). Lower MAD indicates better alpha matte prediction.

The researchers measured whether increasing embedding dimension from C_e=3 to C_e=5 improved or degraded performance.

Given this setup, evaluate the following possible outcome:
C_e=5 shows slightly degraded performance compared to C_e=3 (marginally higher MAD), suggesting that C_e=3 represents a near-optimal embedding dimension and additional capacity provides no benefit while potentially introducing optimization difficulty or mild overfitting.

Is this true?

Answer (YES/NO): NO